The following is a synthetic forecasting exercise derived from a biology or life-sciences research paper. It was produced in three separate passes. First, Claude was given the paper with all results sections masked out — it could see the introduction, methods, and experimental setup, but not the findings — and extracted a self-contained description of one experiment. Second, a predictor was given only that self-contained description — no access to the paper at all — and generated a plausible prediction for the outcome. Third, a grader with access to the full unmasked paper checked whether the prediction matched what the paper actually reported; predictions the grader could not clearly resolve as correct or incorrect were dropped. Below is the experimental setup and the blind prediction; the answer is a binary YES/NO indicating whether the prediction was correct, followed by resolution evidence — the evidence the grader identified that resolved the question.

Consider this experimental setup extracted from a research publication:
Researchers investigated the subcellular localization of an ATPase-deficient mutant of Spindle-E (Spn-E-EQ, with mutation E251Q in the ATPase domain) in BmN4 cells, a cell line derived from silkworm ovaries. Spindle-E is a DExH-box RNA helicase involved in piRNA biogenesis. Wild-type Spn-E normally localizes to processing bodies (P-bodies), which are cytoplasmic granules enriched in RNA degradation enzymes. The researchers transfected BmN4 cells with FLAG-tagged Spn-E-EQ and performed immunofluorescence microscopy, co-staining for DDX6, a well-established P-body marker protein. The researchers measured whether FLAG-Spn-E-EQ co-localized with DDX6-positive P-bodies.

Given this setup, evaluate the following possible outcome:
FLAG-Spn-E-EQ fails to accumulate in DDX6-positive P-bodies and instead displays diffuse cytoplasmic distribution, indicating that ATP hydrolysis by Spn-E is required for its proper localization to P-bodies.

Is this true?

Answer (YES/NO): NO